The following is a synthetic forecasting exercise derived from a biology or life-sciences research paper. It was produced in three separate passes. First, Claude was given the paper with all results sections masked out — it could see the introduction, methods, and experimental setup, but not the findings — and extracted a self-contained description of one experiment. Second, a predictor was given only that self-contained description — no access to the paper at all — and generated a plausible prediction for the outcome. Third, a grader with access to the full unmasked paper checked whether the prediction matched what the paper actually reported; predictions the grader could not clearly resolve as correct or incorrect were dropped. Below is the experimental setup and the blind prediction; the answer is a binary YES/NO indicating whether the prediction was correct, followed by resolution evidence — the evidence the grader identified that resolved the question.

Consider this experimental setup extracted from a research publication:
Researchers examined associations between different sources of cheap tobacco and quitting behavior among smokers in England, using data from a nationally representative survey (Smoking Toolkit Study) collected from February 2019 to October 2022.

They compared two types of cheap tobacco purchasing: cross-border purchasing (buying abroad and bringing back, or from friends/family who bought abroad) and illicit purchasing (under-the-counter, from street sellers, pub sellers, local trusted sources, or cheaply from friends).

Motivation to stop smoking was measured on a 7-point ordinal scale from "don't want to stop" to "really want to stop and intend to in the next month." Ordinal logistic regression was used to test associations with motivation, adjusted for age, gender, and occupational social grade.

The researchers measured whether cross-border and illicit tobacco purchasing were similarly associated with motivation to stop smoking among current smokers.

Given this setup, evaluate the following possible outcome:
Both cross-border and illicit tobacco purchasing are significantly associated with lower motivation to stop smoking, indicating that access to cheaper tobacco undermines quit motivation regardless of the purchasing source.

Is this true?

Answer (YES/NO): NO